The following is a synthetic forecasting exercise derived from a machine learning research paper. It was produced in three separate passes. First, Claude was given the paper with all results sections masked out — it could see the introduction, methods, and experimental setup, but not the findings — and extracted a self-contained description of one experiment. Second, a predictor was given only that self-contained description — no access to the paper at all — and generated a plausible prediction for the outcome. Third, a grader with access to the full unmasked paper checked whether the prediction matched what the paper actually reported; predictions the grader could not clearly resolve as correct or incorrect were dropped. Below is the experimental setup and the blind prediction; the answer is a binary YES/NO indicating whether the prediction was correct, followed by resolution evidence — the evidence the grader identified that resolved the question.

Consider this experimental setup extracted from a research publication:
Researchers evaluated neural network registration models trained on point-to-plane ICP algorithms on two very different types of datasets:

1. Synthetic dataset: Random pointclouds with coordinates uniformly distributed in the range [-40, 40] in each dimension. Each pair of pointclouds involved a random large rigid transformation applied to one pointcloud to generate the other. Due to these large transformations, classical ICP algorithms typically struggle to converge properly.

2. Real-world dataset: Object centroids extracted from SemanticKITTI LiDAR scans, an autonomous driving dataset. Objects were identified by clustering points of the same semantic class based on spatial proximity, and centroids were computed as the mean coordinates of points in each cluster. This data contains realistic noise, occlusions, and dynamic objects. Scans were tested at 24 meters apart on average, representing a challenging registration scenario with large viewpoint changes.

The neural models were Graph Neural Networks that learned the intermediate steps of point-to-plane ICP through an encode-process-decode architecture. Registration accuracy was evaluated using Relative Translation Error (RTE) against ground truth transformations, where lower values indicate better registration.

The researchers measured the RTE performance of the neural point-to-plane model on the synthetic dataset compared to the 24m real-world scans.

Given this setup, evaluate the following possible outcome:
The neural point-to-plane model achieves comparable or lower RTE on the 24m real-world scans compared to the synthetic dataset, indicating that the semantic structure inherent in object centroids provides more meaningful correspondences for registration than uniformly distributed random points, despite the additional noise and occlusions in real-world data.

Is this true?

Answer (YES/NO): NO